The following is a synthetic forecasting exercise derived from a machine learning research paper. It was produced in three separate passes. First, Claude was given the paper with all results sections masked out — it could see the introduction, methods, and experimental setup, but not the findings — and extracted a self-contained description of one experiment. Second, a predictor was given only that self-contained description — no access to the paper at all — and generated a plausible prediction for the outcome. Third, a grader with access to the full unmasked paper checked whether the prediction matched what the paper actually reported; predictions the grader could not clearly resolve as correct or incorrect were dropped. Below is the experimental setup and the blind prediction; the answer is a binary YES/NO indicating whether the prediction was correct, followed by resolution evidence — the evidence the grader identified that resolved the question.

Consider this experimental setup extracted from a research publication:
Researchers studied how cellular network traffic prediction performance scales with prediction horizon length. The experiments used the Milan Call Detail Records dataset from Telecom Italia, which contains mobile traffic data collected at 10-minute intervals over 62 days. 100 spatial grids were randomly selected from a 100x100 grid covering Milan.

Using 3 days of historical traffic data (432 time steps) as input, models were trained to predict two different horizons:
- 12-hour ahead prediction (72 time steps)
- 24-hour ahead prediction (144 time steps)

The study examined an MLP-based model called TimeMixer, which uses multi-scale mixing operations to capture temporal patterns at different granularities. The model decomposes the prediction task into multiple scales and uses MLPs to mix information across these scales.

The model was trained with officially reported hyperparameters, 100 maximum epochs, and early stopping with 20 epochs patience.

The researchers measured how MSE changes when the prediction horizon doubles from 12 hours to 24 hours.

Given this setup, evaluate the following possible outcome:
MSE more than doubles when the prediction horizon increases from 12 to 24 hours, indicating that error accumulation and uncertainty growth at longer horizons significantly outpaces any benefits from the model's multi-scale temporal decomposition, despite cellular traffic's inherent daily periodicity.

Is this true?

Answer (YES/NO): NO